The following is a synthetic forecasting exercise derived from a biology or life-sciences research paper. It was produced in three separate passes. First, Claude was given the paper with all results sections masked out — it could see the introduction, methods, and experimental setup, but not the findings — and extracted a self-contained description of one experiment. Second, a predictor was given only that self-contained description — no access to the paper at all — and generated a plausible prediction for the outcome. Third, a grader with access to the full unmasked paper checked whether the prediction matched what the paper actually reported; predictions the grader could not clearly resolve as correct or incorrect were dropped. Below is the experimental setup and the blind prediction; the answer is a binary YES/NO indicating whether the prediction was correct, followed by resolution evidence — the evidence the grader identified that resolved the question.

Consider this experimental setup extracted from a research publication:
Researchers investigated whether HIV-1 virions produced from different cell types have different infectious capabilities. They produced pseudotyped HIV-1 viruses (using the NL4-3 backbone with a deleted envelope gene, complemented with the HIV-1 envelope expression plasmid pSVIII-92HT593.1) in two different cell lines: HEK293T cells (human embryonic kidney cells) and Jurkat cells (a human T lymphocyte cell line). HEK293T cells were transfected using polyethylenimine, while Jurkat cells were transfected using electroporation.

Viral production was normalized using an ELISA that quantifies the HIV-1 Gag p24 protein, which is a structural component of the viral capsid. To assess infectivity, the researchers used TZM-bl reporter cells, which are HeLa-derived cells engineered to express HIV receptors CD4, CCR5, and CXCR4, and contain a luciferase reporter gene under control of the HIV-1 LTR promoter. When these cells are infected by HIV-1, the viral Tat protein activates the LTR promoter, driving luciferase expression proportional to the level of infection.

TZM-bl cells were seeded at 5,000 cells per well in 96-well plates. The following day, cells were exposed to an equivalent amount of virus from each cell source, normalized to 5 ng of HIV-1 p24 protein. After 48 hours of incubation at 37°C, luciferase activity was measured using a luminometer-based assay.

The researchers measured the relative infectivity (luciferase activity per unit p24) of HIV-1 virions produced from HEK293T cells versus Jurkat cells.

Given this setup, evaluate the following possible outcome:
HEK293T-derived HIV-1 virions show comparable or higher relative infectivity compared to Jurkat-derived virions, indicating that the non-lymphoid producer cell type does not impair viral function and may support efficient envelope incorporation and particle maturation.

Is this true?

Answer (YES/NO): NO